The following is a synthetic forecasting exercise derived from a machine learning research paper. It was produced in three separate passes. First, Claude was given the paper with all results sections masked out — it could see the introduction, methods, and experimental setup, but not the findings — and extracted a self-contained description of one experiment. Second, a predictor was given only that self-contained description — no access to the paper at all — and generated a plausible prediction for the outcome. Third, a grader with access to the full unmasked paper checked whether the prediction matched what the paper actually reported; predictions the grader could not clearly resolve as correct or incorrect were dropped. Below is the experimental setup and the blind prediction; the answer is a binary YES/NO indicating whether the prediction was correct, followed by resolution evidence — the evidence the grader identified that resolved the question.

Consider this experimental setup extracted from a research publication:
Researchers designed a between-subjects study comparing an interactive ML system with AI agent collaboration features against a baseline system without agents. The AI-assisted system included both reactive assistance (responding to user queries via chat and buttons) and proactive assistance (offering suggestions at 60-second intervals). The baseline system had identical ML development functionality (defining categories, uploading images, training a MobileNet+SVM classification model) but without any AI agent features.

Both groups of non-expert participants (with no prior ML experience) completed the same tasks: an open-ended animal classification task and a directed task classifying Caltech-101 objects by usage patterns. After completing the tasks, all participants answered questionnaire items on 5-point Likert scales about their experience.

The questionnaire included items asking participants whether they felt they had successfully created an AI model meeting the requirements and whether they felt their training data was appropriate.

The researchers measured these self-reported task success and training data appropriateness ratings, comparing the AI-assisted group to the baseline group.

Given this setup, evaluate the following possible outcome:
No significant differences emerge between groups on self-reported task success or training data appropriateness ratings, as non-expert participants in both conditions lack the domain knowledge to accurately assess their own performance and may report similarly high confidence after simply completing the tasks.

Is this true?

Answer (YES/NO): YES